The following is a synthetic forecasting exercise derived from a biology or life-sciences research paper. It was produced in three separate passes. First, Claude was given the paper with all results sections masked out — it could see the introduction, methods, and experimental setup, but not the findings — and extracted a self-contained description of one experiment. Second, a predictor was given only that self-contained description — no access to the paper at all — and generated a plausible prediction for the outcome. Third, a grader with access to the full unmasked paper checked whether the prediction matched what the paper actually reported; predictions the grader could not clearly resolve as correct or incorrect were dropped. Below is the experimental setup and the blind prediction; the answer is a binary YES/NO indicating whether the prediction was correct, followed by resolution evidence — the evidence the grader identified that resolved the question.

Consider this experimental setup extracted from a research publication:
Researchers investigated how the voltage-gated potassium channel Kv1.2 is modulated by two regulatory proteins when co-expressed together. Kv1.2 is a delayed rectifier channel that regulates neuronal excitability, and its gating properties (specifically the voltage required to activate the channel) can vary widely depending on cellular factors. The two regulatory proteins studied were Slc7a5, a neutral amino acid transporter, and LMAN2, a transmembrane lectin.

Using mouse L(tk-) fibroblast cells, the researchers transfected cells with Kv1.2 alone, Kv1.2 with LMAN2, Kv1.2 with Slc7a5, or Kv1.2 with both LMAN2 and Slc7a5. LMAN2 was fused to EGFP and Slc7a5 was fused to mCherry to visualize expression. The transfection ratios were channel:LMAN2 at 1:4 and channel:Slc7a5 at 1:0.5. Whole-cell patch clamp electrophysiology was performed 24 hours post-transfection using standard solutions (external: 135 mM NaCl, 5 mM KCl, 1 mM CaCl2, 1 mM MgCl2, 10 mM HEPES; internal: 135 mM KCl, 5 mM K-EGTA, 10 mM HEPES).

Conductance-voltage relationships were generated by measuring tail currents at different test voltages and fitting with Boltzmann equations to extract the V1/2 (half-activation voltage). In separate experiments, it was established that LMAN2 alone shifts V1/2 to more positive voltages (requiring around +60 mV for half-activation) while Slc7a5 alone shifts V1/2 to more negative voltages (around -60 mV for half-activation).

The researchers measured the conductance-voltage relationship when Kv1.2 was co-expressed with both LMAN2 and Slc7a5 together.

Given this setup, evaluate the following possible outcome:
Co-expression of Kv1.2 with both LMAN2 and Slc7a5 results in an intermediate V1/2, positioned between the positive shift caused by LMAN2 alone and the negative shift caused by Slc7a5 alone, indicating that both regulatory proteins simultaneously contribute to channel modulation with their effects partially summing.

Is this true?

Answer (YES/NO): NO